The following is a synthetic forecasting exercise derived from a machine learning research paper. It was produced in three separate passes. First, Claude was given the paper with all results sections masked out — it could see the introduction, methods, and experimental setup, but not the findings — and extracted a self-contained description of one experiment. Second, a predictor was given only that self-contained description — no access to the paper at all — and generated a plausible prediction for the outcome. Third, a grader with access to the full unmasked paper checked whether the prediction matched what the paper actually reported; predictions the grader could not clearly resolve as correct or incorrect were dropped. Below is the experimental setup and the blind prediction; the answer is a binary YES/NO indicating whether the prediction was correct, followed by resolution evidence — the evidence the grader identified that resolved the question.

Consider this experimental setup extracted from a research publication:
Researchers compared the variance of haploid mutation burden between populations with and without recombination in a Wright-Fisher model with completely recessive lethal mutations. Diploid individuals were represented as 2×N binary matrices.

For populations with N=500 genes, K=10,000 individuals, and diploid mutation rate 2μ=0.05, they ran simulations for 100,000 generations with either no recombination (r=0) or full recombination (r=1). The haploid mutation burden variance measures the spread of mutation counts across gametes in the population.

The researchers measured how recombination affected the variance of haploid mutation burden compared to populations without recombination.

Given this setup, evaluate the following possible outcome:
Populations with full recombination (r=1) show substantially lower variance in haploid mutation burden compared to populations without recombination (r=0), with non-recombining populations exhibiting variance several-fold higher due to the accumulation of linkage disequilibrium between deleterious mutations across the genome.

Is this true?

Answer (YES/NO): YES